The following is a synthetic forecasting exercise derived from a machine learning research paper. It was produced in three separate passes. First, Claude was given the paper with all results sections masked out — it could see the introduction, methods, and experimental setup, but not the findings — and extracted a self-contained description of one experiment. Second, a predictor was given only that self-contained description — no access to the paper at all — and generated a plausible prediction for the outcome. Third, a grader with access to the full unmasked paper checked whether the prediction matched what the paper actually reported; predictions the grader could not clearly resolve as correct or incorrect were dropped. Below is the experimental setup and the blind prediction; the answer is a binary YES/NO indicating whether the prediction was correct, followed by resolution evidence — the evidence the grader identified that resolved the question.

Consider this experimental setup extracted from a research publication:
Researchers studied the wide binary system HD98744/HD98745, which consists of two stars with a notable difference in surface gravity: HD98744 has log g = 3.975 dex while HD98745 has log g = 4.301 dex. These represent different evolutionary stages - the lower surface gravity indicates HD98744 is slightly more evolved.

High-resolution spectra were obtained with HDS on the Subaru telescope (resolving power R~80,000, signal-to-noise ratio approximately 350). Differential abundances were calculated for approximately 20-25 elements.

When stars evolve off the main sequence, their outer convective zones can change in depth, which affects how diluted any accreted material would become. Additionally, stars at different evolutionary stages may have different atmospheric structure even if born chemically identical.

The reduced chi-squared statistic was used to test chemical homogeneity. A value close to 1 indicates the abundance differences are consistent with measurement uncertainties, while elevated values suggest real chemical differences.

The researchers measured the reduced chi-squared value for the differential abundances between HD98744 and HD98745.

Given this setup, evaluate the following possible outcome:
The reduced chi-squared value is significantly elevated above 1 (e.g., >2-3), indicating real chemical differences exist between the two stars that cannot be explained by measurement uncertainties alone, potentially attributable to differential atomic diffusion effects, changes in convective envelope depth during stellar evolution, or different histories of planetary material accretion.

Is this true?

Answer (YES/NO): YES